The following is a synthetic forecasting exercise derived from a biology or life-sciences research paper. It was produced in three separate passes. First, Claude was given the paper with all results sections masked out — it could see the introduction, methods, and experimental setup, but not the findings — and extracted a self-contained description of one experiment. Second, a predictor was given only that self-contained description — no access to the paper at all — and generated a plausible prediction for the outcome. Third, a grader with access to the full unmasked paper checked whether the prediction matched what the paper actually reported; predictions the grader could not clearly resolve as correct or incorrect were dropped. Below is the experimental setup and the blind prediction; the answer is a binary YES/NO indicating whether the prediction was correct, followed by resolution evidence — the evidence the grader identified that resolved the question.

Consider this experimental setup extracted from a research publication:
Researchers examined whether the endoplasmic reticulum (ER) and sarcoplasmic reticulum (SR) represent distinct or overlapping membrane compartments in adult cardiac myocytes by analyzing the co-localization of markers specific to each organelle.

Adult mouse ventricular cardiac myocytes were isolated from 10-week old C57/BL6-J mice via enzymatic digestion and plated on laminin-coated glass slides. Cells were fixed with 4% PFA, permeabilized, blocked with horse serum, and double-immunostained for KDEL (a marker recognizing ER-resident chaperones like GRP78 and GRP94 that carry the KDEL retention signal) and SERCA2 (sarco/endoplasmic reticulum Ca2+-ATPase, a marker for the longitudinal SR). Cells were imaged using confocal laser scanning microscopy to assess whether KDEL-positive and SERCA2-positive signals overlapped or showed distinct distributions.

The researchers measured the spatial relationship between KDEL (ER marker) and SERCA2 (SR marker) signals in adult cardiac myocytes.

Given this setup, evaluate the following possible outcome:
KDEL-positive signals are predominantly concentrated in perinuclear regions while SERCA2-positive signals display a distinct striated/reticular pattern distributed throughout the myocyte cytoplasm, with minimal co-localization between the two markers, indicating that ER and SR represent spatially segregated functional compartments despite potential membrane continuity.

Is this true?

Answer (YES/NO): NO